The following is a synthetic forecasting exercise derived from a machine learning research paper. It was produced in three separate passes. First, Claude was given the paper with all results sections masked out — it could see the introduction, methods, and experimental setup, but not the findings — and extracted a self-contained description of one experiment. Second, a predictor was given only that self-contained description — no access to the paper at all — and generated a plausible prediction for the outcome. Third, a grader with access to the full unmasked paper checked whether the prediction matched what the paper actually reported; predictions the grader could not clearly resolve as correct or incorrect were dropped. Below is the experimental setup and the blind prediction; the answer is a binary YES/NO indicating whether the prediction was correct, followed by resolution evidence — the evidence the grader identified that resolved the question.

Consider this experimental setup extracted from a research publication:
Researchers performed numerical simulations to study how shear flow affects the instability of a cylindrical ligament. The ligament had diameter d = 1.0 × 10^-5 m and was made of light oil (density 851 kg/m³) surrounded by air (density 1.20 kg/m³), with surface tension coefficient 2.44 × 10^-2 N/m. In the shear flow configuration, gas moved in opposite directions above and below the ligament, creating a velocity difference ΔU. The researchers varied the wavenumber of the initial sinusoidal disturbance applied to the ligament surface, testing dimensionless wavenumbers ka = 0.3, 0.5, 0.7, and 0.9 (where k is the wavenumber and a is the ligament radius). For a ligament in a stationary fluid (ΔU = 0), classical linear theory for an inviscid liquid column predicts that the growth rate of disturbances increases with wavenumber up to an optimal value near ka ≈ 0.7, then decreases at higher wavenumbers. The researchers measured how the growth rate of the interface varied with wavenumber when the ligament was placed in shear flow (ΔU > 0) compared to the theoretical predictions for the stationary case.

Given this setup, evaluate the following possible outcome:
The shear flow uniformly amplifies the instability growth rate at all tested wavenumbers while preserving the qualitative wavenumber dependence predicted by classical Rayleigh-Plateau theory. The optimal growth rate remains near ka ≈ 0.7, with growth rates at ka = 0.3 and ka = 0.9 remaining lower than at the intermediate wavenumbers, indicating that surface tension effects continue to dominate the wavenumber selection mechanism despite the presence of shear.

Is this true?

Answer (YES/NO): NO